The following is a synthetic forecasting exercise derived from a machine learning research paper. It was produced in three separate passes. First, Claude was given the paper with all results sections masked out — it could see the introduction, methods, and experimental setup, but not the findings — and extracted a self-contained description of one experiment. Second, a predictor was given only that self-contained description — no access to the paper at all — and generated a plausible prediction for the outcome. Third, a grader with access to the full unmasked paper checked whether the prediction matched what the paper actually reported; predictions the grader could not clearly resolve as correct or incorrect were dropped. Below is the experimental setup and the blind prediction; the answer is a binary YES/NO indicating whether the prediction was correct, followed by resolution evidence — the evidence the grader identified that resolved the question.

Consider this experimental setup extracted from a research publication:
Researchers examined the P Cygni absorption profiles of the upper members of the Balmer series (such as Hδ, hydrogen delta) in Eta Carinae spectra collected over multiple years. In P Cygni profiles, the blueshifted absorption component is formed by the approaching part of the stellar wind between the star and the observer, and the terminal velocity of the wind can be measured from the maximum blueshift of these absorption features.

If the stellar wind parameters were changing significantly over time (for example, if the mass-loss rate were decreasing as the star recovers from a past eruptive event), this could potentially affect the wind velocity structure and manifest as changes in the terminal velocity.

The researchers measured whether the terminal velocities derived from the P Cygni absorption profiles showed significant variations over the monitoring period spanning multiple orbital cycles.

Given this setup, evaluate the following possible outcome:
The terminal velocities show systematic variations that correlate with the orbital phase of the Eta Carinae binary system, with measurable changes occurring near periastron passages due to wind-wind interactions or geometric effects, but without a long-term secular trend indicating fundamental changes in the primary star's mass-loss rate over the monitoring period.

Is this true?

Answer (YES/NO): NO